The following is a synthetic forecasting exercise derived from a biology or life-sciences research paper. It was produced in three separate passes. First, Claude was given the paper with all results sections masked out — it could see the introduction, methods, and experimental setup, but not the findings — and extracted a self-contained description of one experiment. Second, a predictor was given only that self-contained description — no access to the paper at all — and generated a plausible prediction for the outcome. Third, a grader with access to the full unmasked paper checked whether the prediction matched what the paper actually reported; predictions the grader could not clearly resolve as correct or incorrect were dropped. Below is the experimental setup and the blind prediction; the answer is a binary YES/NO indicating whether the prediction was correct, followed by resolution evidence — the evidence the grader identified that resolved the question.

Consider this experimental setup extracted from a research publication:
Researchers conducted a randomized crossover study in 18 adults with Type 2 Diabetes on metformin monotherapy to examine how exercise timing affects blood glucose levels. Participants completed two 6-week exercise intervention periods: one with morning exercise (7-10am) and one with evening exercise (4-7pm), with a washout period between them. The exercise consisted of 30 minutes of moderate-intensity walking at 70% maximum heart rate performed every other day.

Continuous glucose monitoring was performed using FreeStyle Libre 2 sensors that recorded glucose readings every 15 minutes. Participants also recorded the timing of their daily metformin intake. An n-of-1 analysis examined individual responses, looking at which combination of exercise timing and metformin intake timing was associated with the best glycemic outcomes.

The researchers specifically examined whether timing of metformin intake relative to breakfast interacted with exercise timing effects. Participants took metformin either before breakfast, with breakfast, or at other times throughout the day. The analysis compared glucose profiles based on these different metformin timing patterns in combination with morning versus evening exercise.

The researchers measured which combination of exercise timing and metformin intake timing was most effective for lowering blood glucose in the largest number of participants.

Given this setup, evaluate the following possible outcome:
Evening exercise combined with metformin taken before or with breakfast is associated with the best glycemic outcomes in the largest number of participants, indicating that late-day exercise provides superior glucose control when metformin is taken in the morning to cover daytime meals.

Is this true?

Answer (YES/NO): NO